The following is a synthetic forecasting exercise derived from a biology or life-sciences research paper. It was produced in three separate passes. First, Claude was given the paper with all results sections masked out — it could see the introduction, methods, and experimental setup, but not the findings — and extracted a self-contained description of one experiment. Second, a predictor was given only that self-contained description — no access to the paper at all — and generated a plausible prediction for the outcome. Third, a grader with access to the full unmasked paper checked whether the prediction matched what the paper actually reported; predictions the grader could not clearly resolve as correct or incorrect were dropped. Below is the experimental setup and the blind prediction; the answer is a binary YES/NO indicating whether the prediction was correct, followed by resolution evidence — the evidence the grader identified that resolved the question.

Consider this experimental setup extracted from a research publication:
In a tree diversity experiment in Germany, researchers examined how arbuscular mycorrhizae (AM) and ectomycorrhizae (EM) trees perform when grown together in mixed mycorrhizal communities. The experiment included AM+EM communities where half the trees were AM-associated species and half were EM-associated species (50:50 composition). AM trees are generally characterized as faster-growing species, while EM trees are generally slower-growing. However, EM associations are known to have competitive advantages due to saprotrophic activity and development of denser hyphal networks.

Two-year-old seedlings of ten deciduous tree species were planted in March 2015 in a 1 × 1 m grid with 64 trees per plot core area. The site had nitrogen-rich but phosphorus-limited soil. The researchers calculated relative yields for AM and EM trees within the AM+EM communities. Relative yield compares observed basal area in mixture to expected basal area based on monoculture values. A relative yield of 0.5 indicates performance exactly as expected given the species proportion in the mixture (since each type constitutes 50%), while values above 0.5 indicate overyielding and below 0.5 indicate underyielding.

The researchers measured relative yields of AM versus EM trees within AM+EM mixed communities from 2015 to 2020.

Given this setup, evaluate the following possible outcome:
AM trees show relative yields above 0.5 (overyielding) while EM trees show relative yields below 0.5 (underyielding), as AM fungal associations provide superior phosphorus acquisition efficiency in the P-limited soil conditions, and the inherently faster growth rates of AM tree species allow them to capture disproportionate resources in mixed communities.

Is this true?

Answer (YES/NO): NO